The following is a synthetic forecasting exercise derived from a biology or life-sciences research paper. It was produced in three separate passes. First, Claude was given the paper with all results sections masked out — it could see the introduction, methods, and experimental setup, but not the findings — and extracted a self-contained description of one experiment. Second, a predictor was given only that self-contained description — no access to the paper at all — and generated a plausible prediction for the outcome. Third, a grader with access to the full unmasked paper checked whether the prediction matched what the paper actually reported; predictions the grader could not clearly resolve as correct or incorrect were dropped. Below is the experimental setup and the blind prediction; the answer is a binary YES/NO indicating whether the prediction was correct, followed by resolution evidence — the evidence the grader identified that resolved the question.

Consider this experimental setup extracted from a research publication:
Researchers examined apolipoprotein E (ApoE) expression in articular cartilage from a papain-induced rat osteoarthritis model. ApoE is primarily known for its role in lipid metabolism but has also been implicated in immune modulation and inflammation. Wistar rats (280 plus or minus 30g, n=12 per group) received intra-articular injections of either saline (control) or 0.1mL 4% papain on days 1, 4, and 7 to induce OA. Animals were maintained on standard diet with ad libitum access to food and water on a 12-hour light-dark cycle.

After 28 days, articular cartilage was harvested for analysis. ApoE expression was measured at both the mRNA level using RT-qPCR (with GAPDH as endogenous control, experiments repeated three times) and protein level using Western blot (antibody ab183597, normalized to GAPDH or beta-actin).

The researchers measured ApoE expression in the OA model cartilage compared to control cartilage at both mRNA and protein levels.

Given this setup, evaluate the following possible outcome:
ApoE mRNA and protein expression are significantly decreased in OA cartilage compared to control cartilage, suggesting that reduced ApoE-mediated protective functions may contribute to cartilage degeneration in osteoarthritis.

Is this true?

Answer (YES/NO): NO